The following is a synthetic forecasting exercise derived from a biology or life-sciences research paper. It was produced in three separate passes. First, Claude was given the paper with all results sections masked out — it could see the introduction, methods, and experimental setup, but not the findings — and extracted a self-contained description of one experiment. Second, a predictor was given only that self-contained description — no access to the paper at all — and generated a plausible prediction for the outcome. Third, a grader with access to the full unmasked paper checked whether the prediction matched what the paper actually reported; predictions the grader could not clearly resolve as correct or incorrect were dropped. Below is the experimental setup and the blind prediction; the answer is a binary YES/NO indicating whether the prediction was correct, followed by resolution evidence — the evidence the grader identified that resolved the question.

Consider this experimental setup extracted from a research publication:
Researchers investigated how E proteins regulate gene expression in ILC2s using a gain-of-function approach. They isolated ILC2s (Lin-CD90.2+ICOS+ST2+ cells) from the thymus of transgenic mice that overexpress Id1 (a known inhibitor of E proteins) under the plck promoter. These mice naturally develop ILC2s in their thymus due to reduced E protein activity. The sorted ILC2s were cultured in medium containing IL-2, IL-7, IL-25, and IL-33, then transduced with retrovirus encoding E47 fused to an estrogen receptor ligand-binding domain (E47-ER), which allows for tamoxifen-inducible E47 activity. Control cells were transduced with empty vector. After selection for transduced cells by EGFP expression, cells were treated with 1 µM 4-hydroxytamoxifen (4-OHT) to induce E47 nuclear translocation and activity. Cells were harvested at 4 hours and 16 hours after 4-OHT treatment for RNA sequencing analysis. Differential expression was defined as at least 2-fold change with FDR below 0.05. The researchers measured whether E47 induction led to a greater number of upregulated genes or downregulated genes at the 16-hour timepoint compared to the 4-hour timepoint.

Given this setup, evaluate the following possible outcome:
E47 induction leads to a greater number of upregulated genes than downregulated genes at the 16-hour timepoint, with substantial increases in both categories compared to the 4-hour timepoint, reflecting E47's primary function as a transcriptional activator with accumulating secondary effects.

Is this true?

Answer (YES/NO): NO